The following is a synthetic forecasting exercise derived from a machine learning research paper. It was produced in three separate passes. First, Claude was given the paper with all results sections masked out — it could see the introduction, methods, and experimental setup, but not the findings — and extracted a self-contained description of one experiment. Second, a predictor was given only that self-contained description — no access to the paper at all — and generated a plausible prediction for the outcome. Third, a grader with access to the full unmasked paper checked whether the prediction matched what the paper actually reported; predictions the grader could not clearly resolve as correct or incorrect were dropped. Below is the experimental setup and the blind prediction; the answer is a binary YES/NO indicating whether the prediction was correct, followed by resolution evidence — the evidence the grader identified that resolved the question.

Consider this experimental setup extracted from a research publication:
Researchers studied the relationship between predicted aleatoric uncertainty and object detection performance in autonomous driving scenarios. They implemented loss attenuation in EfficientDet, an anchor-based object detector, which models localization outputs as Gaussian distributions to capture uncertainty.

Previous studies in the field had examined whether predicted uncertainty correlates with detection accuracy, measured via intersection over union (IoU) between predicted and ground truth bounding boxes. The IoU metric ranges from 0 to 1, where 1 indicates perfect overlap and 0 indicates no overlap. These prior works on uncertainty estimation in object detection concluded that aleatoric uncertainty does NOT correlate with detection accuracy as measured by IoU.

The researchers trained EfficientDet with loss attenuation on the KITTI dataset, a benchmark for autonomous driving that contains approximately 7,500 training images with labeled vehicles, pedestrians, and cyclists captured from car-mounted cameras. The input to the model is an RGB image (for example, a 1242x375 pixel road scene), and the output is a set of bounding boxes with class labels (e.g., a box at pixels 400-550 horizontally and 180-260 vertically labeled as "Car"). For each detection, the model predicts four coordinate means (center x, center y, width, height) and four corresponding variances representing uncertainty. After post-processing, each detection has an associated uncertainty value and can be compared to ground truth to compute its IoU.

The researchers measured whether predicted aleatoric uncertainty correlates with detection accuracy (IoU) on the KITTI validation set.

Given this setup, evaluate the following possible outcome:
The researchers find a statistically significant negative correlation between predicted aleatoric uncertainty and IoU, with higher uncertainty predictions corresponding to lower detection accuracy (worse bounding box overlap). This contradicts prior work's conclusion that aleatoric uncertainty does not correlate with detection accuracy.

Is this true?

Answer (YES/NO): YES